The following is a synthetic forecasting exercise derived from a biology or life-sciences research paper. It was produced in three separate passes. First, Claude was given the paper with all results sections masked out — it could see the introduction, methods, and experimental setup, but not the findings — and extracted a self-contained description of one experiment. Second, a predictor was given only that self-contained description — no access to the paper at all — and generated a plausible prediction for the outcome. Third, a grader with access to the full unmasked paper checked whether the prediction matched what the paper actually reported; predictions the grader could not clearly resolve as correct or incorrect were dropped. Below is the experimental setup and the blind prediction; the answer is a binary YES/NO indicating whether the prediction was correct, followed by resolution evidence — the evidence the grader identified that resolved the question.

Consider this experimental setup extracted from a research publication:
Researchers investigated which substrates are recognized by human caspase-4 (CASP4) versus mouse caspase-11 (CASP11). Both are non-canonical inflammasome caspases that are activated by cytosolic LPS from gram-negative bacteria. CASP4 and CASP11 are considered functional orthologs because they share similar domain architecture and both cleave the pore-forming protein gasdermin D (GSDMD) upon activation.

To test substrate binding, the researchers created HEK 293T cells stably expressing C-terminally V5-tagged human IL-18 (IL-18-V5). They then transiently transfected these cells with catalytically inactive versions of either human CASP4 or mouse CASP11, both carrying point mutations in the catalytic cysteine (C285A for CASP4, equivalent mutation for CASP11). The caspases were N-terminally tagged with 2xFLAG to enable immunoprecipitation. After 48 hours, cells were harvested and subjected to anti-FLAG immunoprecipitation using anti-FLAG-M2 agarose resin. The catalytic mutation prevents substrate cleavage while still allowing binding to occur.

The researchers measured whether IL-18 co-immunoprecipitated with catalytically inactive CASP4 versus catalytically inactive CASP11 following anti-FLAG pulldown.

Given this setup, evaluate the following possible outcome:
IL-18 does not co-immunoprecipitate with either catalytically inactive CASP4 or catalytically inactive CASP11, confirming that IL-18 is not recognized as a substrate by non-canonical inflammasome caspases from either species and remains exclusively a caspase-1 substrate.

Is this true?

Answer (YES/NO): NO